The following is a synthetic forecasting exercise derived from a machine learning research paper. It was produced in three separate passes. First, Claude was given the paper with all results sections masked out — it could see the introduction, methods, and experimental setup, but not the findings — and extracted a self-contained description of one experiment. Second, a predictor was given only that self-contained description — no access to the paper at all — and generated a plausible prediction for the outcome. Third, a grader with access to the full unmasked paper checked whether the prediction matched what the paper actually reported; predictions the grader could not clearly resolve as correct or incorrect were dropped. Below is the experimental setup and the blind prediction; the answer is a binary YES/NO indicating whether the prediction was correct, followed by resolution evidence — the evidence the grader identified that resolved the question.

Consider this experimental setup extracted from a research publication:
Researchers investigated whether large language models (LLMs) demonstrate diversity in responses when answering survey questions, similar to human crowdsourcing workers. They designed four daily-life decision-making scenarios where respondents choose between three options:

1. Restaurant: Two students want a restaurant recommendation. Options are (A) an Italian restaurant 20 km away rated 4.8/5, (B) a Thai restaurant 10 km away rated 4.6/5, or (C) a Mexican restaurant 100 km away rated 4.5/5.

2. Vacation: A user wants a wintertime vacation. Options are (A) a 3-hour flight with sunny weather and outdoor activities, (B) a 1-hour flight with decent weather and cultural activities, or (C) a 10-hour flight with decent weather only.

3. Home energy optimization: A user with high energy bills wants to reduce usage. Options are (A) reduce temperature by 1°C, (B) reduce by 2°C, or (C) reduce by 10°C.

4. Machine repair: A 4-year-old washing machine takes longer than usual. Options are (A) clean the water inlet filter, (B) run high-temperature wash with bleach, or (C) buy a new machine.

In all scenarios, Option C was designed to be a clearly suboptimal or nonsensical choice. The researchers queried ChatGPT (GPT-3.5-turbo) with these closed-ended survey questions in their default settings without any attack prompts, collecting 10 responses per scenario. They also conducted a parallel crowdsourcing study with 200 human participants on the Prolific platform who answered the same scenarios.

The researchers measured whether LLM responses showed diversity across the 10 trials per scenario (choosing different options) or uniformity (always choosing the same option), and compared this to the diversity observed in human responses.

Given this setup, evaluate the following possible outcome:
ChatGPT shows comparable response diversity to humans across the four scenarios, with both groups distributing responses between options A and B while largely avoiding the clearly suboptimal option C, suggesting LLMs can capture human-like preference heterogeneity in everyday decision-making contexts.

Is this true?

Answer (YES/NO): NO